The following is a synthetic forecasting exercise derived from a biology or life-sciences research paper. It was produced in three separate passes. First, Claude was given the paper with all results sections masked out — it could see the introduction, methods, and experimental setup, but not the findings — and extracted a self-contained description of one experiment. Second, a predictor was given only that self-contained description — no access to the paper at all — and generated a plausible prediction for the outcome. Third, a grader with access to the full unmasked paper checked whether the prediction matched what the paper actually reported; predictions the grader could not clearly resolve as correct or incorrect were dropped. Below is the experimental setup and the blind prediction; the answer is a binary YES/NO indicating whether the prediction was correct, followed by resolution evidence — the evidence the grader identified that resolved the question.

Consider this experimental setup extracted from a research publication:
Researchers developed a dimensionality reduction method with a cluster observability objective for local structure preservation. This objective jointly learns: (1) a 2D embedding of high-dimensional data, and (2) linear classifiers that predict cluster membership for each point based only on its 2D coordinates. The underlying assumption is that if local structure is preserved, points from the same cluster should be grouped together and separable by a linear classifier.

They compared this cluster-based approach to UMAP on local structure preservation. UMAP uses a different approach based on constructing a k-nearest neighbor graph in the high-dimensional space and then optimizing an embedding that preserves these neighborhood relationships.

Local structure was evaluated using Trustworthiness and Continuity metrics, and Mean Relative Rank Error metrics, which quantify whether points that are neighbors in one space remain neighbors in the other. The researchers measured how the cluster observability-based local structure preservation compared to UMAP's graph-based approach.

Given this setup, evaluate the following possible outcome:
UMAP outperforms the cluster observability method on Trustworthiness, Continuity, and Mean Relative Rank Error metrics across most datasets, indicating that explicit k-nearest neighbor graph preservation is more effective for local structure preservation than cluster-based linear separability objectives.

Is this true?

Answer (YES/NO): YES